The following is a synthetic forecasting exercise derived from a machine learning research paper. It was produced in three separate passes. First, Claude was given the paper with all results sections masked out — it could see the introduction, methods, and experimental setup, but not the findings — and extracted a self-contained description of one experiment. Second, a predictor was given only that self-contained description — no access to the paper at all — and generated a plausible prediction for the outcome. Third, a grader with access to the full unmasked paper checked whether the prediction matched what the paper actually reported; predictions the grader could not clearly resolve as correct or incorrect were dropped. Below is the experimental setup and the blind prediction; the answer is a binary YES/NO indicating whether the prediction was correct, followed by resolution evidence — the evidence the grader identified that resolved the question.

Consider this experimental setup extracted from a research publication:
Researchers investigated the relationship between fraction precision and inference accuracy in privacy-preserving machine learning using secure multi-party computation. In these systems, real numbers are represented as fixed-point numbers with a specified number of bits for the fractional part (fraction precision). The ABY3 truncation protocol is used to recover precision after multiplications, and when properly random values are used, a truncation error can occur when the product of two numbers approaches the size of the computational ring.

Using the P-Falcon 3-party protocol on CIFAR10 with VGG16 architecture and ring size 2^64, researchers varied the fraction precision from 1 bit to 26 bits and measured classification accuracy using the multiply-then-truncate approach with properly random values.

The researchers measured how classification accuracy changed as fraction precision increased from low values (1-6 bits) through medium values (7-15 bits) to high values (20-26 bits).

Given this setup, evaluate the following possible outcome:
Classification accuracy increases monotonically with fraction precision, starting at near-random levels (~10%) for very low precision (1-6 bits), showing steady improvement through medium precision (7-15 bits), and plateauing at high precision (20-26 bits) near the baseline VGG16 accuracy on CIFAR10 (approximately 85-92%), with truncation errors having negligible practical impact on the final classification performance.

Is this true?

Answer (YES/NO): NO